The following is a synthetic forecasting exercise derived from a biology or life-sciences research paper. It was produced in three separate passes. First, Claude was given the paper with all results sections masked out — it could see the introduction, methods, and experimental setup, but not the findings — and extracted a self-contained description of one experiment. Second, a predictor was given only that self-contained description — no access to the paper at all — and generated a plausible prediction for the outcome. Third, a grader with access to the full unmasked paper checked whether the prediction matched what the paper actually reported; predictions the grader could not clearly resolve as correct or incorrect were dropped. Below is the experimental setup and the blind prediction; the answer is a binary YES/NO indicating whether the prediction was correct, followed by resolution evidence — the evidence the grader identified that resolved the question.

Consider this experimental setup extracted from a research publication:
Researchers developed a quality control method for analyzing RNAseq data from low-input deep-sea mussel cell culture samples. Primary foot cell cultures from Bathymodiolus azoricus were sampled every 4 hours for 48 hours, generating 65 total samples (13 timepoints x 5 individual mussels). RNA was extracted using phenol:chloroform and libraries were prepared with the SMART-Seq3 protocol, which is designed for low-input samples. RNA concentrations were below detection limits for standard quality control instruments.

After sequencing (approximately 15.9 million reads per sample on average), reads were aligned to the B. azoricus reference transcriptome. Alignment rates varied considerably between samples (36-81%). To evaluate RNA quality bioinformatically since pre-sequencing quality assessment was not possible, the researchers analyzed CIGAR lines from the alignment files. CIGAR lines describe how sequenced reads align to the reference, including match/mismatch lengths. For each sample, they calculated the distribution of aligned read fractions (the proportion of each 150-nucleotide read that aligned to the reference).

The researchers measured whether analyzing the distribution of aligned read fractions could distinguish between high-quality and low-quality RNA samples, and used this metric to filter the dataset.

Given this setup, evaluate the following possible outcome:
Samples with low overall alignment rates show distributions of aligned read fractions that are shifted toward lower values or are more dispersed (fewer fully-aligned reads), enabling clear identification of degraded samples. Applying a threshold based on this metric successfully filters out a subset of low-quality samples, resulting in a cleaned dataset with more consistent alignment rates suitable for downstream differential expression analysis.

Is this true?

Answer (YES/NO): YES